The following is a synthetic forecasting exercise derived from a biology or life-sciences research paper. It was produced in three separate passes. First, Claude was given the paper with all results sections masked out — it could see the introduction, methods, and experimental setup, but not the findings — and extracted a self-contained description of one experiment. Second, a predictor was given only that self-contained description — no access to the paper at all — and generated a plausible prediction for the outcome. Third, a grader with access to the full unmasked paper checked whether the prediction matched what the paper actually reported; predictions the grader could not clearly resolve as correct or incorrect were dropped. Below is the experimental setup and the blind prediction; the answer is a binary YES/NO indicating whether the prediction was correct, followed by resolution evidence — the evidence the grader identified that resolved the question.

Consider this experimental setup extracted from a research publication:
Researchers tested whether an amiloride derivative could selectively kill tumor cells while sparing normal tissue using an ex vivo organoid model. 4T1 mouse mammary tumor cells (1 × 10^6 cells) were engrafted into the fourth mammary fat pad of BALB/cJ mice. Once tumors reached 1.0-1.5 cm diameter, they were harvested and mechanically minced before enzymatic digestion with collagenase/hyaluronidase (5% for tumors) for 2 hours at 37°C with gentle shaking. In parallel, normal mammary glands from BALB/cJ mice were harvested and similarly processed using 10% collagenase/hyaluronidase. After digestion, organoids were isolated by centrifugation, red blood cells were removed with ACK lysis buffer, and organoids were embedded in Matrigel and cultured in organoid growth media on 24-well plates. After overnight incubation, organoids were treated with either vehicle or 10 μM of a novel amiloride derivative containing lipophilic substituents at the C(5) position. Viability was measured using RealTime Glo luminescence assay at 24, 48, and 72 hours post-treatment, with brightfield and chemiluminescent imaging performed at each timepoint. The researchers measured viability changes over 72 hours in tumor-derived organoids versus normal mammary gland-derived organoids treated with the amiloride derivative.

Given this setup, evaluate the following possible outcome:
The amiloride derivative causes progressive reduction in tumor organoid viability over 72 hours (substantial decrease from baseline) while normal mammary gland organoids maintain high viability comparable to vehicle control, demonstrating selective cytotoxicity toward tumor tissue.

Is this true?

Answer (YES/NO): YES